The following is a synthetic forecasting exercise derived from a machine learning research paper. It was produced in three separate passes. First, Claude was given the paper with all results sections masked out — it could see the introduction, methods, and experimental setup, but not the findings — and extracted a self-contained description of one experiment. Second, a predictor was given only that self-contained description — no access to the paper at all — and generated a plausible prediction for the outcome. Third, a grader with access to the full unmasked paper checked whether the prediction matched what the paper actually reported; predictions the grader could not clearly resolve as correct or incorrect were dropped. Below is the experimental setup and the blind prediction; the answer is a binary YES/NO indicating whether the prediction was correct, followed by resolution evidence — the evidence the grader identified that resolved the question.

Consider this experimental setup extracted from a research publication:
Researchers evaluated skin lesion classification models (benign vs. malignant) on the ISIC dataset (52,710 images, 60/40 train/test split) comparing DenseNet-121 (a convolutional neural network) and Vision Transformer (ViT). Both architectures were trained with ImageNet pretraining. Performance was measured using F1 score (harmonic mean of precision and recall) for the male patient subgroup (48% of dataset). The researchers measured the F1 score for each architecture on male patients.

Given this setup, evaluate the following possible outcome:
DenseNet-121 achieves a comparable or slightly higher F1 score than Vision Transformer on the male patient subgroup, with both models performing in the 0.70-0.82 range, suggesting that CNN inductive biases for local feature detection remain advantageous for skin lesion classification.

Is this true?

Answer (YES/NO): NO